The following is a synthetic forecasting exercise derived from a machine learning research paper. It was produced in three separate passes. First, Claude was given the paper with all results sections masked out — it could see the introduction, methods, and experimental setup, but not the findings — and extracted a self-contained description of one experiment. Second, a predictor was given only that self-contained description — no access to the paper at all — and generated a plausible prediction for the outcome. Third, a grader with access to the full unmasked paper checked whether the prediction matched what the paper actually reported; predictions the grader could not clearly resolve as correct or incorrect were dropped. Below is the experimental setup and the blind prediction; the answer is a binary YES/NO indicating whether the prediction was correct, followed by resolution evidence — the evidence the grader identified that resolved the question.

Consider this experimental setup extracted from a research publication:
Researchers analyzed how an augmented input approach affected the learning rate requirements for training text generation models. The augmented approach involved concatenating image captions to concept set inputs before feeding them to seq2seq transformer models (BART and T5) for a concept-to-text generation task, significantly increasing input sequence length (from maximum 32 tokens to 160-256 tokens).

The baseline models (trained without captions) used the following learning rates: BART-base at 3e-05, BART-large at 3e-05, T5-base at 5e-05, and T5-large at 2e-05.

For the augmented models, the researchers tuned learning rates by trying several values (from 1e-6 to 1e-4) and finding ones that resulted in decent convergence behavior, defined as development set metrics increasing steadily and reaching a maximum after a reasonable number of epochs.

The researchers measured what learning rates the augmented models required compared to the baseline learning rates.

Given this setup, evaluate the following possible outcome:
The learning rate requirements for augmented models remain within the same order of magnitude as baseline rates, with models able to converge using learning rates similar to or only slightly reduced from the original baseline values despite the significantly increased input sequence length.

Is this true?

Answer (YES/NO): NO